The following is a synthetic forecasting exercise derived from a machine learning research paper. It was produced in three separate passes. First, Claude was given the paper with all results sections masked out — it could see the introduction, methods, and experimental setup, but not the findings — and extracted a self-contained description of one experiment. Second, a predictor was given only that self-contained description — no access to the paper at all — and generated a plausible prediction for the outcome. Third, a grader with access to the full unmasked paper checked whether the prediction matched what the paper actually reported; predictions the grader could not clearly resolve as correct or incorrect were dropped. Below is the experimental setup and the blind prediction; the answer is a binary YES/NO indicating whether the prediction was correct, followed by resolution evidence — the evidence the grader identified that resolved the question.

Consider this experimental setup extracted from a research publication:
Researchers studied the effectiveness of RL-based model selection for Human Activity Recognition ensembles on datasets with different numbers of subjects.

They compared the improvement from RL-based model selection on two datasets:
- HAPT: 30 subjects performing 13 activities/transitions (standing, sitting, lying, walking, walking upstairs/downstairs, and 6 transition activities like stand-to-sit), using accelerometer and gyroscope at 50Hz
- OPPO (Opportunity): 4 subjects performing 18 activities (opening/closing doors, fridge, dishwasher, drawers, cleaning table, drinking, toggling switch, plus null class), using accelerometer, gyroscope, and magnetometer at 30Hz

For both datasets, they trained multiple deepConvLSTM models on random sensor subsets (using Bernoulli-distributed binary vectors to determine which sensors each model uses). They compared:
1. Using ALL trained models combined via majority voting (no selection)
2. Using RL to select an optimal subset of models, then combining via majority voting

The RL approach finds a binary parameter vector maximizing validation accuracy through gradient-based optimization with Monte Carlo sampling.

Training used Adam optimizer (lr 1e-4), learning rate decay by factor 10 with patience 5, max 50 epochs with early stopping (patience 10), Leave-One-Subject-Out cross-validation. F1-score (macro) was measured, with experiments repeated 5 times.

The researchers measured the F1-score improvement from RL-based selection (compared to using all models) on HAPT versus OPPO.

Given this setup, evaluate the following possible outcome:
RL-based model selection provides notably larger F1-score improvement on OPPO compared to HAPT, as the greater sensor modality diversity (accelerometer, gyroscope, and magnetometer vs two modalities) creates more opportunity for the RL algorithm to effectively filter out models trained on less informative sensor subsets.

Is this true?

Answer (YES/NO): NO